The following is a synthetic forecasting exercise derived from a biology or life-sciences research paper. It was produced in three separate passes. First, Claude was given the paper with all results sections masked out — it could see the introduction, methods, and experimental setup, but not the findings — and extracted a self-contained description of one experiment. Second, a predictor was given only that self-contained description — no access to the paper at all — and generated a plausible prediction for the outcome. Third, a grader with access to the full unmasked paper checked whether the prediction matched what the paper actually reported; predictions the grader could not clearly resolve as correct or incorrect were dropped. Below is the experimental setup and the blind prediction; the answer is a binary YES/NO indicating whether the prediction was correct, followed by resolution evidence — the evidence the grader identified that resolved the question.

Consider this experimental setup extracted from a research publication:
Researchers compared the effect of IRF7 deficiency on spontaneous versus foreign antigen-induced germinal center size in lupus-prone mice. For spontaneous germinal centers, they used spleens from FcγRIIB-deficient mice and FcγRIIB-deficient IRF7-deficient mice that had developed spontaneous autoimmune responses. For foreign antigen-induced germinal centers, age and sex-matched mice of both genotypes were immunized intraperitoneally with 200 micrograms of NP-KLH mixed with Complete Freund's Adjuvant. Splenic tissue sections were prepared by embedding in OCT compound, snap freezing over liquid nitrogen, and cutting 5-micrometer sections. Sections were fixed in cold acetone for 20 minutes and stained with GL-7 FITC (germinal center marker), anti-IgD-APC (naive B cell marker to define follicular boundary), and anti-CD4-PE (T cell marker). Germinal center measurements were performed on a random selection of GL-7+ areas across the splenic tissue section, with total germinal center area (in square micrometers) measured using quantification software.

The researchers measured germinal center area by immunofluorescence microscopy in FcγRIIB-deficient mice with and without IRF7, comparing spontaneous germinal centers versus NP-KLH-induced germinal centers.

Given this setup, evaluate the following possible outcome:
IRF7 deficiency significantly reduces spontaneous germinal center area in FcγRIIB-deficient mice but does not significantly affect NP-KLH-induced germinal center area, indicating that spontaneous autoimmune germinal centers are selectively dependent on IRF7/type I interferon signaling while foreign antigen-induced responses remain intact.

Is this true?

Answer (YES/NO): YES